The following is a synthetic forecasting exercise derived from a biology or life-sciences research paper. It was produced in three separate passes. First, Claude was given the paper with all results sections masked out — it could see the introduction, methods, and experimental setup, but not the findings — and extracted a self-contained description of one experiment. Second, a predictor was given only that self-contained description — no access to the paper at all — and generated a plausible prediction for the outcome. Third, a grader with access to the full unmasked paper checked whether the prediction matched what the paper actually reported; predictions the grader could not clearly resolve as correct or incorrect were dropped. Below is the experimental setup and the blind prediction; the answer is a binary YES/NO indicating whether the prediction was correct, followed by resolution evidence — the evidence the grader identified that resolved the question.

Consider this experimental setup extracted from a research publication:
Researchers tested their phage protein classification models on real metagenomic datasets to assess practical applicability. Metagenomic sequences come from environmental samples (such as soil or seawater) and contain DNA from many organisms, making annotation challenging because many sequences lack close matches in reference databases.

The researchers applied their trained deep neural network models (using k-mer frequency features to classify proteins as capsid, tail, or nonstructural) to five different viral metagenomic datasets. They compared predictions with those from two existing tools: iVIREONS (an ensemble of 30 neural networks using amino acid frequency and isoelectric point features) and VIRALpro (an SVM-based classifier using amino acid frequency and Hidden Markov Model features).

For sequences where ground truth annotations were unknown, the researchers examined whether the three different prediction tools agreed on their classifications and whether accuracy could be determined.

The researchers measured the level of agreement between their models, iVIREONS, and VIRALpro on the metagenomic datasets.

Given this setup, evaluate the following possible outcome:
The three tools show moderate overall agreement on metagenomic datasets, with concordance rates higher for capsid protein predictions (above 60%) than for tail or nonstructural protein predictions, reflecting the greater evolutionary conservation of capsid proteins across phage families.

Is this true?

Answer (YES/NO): NO